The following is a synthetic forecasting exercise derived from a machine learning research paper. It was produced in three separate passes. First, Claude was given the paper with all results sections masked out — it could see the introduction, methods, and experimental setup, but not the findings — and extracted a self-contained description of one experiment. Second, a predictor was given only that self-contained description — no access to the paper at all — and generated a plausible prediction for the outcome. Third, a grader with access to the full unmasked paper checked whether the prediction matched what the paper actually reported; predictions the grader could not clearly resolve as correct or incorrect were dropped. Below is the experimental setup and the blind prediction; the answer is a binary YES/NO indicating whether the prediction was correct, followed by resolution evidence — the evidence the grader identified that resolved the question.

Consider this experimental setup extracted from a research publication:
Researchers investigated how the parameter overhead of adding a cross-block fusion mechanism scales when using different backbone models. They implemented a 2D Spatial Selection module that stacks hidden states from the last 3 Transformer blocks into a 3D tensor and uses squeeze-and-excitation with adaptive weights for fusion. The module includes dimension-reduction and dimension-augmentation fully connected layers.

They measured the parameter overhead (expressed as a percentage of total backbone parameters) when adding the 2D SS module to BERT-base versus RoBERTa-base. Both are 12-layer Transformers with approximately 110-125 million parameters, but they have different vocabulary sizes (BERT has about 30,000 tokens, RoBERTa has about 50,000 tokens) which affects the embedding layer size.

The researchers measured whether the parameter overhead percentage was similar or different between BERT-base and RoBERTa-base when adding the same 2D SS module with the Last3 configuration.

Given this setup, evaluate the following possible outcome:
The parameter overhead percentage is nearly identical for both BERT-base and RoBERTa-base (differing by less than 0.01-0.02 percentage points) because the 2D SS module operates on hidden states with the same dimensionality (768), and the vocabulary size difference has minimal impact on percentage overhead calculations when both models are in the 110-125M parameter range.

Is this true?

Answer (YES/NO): NO